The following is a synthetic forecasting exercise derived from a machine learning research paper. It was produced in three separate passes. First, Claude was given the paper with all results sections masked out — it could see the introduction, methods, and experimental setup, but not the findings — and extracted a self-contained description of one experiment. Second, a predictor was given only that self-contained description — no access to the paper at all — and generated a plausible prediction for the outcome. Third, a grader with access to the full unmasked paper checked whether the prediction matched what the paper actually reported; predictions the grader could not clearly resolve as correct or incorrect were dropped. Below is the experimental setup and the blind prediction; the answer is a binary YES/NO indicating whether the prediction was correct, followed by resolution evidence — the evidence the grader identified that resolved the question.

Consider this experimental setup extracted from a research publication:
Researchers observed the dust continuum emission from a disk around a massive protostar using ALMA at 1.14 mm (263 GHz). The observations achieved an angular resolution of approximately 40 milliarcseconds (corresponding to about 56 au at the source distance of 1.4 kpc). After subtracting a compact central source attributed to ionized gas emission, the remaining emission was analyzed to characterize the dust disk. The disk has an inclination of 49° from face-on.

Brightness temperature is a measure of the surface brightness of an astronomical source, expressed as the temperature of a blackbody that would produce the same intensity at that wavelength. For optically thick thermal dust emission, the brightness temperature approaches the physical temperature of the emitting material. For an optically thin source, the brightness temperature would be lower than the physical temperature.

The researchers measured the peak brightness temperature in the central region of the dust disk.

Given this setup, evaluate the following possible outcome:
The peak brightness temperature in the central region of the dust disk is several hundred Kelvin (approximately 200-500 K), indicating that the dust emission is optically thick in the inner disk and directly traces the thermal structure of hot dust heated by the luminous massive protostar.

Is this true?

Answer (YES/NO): YES